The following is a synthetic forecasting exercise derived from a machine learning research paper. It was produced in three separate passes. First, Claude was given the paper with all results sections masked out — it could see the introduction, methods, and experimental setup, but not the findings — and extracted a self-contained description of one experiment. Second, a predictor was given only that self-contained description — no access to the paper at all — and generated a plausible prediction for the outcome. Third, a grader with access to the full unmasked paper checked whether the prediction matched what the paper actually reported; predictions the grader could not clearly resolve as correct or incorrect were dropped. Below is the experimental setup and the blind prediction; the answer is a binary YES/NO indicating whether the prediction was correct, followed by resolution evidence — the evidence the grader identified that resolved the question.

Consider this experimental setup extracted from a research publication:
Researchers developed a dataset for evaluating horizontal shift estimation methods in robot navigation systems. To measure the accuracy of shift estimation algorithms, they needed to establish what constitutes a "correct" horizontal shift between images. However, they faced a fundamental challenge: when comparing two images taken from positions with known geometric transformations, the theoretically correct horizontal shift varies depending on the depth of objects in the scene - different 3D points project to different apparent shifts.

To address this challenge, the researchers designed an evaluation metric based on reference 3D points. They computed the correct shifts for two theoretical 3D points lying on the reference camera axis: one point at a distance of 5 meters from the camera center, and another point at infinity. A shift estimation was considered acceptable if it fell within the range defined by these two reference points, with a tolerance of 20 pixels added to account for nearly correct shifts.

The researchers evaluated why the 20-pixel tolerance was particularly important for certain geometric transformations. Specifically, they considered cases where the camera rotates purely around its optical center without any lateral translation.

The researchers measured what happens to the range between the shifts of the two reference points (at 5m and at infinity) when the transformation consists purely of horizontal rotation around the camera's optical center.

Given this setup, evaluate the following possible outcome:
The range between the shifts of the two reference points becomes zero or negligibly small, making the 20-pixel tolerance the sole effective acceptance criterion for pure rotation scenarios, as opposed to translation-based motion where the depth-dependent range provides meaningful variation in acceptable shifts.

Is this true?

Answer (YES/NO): YES